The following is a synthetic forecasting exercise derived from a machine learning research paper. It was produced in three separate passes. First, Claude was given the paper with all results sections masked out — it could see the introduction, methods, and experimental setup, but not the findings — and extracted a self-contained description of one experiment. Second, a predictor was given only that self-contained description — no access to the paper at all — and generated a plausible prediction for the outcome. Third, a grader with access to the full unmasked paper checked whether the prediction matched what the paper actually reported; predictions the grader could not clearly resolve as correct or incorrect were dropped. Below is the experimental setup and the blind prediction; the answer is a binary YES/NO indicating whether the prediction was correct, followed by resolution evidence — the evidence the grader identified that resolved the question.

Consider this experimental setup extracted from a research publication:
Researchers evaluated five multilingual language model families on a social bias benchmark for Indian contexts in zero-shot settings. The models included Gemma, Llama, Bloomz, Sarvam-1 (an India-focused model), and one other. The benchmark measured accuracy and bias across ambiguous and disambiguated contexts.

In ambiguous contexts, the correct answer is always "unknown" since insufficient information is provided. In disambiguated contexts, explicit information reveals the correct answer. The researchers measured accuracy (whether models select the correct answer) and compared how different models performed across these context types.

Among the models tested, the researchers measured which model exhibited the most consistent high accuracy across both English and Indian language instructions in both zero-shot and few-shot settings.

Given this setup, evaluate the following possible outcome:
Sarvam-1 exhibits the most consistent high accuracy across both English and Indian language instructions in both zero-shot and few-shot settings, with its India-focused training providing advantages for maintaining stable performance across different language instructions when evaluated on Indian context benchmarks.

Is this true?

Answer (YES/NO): NO